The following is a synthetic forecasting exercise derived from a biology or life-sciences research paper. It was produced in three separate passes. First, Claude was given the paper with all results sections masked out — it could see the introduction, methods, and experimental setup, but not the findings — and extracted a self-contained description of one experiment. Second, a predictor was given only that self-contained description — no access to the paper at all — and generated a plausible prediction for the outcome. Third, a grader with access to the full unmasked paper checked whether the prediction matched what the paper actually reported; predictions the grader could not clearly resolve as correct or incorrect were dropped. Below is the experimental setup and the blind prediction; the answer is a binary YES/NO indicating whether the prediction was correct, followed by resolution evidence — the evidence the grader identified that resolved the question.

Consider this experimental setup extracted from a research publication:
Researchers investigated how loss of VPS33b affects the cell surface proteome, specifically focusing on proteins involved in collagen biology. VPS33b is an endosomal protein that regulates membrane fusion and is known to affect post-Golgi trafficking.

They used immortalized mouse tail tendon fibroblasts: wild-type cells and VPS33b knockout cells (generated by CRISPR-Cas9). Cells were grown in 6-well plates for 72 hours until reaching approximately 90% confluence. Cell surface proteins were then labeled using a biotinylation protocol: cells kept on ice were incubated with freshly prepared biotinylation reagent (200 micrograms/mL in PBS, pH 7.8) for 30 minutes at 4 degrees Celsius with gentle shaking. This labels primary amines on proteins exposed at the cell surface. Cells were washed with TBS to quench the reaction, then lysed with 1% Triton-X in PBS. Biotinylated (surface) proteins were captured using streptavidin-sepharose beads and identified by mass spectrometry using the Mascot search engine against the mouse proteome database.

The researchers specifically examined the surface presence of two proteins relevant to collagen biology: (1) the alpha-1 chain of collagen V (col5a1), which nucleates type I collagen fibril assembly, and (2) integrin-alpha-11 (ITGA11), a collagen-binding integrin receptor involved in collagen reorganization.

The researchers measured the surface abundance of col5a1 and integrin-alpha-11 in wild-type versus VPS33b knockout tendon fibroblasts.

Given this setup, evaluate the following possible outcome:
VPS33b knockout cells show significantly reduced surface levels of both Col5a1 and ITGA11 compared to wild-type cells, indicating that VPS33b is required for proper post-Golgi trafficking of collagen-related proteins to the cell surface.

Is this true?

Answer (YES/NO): YES